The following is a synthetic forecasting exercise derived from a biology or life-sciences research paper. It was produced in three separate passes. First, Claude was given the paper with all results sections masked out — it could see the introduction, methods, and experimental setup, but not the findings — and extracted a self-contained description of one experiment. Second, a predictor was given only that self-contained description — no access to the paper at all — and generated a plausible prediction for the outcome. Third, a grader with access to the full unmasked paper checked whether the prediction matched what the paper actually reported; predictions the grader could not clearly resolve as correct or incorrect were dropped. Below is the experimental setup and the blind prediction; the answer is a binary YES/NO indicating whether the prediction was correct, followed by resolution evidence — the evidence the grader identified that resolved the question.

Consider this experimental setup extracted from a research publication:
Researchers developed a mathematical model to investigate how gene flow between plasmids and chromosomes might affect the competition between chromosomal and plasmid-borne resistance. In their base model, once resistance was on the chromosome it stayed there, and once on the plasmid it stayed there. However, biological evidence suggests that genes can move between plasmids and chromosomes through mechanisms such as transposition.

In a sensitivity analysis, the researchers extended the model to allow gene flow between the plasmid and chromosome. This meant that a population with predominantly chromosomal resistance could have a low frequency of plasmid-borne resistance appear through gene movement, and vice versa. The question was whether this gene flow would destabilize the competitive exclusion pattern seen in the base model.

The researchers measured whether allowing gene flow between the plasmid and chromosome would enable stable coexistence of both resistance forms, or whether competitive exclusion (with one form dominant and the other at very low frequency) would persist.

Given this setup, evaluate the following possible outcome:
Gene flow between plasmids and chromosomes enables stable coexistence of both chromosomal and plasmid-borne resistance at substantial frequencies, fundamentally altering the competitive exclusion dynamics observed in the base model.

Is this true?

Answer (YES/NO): NO